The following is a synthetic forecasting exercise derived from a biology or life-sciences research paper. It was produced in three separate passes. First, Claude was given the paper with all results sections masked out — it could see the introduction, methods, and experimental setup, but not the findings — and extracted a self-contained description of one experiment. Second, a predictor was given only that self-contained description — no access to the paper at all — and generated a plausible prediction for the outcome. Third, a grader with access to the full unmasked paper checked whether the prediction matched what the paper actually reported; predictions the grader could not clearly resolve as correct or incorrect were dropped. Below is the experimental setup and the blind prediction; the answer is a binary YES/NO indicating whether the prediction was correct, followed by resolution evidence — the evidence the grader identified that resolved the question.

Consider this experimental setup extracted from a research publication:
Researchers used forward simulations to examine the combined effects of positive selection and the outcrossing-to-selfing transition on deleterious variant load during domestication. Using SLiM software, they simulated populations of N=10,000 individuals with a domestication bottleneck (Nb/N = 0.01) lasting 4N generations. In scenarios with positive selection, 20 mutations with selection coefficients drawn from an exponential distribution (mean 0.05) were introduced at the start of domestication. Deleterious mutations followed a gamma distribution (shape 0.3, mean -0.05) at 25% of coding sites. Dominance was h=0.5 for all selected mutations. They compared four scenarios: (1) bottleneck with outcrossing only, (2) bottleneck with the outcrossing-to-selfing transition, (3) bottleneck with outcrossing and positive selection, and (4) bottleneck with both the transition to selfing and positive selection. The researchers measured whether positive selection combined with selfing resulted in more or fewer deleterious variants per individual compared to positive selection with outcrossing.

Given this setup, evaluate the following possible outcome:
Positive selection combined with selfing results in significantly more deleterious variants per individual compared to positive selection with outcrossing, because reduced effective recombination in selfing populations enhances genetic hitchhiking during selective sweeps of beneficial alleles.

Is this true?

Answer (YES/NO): NO